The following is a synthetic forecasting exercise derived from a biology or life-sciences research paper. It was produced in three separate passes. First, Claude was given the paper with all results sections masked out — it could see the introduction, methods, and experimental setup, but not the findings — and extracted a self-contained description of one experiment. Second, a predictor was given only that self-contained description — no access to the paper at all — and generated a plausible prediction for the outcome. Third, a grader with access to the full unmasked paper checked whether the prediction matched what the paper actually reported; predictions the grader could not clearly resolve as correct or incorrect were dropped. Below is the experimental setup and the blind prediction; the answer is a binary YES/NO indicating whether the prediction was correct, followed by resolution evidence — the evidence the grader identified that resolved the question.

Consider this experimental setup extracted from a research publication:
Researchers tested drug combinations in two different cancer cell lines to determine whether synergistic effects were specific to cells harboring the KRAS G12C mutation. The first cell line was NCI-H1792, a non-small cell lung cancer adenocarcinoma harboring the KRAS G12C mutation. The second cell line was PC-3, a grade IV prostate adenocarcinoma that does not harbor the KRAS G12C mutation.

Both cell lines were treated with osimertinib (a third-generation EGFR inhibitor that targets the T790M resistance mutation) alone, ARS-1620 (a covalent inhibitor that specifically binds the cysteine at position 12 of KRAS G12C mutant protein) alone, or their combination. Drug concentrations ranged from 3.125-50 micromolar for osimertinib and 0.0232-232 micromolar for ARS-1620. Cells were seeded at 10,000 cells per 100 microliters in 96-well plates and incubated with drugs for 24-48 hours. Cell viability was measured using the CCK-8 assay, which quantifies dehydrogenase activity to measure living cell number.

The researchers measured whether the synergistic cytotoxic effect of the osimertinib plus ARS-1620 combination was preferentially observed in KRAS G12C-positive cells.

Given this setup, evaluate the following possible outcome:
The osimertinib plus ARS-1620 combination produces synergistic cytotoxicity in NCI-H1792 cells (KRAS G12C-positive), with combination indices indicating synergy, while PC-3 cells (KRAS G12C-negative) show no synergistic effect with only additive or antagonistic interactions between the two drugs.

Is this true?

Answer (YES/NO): YES